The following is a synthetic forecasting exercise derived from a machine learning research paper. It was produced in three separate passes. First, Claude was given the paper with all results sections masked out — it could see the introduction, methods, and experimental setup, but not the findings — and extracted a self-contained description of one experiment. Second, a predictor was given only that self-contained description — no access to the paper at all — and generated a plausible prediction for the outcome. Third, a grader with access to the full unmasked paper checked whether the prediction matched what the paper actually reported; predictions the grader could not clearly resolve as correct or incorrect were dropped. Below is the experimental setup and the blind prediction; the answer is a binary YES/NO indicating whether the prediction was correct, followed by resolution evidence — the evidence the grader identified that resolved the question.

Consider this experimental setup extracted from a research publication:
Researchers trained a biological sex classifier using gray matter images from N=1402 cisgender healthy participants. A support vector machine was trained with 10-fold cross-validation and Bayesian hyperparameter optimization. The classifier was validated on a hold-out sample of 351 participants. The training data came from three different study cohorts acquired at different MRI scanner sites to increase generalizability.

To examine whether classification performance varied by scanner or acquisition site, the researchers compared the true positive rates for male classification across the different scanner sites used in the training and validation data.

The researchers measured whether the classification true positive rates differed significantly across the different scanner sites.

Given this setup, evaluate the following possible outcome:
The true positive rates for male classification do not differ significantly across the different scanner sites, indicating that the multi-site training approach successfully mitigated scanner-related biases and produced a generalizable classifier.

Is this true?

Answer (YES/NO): YES